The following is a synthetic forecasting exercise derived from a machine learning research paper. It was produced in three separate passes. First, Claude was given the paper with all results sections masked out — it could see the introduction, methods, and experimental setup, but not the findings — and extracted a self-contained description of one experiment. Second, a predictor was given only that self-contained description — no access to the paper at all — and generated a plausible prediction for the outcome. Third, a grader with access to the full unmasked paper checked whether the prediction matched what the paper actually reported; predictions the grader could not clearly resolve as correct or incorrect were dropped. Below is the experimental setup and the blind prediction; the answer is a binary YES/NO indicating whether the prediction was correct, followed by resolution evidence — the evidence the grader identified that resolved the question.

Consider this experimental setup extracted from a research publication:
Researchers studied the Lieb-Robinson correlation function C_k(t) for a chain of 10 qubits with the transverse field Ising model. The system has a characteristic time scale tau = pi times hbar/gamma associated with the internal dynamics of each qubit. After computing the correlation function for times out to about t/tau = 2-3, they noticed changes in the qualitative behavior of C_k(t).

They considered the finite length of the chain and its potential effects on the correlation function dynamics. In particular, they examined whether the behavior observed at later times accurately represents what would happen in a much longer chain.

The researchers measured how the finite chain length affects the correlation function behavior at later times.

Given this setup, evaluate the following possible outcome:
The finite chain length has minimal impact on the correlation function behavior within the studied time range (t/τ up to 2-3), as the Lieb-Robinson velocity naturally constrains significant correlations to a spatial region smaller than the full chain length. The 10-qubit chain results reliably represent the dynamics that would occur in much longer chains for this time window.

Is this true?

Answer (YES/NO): NO